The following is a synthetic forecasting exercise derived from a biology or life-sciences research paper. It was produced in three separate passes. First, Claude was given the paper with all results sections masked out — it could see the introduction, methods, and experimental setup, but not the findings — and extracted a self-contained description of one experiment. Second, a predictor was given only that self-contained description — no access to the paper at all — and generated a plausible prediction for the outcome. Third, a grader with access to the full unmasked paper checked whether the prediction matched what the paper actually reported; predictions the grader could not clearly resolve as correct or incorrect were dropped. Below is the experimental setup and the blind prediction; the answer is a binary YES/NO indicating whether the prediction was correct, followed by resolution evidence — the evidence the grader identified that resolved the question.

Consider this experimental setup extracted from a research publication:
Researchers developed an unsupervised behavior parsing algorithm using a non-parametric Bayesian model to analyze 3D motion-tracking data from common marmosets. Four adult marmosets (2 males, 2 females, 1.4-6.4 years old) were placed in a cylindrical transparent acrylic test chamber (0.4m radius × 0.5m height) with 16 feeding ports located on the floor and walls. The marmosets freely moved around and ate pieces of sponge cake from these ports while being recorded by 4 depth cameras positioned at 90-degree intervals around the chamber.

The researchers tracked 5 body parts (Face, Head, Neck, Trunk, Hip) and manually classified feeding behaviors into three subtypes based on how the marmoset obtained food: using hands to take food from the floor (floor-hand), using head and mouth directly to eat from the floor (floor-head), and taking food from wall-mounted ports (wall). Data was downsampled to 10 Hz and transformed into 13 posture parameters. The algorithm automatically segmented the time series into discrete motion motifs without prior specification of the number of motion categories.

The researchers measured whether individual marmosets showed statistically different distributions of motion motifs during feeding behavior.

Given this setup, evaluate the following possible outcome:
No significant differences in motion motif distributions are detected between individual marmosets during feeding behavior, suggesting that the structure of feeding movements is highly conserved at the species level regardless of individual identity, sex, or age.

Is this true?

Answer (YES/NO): YES